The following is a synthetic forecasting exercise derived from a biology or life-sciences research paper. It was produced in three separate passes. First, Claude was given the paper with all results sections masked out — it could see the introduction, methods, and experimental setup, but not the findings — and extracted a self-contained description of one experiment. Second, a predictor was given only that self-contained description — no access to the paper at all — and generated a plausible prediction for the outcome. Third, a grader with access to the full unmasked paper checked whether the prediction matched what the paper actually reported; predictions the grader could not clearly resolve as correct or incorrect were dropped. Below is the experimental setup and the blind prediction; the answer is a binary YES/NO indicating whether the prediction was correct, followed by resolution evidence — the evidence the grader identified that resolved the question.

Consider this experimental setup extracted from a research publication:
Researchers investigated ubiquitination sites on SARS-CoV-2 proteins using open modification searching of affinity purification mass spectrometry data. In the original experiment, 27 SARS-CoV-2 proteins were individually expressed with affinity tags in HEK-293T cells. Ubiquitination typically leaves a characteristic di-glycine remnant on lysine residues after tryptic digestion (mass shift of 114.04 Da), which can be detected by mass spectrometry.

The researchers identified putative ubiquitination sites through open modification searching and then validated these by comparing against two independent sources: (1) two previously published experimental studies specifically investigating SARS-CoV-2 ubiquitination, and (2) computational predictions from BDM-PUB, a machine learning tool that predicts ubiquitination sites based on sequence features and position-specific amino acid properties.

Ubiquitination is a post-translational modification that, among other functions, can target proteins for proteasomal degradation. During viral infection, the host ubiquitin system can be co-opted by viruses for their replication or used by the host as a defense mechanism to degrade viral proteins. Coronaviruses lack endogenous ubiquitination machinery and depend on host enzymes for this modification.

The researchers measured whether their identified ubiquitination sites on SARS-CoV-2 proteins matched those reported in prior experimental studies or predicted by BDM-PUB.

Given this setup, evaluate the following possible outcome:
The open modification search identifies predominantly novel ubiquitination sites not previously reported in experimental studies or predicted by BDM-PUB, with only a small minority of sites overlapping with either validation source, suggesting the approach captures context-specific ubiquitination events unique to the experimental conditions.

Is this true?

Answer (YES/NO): NO